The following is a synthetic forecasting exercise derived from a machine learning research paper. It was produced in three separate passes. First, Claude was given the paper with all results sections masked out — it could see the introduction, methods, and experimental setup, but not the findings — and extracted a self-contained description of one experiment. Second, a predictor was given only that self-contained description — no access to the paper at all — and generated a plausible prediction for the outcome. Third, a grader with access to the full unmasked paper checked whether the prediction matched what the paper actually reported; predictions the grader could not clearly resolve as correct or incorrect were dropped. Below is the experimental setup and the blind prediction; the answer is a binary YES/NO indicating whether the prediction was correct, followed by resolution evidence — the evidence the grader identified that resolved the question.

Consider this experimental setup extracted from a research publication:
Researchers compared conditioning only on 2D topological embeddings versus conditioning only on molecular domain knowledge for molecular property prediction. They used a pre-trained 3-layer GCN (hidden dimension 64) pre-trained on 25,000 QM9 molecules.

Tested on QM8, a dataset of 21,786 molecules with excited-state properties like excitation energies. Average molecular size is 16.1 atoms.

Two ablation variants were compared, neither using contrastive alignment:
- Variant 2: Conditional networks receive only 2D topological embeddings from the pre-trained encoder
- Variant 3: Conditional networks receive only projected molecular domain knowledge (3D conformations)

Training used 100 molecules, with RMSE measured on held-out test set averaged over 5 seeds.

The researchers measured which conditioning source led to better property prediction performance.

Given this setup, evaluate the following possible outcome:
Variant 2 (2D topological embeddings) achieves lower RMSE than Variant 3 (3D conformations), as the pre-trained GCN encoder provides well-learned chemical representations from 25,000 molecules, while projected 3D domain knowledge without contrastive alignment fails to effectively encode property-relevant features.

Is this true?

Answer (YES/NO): NO